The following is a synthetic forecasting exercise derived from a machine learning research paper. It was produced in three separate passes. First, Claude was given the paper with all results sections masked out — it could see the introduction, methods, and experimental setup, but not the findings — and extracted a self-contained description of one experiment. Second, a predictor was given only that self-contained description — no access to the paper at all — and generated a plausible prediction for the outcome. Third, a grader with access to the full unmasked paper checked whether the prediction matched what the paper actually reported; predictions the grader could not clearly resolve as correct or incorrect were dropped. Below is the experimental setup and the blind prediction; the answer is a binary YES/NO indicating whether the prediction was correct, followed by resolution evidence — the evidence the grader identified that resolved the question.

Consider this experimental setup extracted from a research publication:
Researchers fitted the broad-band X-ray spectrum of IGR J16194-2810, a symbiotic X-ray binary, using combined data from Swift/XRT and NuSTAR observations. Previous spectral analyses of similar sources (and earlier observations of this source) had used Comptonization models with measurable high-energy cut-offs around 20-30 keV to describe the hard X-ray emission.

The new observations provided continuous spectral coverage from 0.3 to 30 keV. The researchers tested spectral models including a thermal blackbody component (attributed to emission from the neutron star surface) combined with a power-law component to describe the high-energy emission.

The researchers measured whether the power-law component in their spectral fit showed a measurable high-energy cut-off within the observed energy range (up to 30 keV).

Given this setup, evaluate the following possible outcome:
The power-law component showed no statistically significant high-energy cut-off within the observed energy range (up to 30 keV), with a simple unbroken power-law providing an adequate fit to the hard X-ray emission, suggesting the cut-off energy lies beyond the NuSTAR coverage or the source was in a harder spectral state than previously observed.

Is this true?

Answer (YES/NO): YES